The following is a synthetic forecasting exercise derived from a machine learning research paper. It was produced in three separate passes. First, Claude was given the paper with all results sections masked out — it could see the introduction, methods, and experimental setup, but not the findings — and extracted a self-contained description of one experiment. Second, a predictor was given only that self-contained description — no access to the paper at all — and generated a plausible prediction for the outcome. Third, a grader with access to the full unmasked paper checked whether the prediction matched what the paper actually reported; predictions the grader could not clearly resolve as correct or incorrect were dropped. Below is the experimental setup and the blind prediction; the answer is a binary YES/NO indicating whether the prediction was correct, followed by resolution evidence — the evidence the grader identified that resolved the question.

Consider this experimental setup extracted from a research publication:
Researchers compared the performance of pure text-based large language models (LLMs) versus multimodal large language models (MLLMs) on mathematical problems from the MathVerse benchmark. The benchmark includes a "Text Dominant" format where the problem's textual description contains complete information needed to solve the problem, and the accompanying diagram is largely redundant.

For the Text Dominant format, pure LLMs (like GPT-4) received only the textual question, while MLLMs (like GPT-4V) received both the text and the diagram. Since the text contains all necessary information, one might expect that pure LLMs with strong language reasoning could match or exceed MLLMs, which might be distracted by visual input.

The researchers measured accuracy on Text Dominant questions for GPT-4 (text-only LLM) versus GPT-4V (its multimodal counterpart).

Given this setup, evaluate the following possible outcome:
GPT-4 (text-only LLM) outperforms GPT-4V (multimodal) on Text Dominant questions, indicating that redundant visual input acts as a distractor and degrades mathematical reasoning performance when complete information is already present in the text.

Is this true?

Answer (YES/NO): NO